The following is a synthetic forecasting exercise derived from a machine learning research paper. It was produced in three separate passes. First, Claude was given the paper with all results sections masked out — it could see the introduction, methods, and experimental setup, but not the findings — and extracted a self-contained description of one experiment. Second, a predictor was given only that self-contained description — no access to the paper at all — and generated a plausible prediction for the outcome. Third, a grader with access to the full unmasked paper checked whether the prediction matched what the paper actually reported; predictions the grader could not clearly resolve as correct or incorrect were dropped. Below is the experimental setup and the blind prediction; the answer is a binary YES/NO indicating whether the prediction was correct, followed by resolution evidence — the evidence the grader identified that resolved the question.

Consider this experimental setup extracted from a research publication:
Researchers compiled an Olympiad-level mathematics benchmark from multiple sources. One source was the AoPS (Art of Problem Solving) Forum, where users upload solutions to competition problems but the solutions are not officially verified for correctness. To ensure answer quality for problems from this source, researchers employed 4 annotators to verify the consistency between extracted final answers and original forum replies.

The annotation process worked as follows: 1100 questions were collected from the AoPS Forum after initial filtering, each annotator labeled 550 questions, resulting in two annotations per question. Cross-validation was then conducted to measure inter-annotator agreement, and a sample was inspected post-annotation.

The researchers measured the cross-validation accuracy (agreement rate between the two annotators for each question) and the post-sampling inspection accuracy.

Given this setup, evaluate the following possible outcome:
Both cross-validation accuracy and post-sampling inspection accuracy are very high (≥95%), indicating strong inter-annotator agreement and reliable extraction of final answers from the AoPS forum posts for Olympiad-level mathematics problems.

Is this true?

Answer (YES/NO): NO